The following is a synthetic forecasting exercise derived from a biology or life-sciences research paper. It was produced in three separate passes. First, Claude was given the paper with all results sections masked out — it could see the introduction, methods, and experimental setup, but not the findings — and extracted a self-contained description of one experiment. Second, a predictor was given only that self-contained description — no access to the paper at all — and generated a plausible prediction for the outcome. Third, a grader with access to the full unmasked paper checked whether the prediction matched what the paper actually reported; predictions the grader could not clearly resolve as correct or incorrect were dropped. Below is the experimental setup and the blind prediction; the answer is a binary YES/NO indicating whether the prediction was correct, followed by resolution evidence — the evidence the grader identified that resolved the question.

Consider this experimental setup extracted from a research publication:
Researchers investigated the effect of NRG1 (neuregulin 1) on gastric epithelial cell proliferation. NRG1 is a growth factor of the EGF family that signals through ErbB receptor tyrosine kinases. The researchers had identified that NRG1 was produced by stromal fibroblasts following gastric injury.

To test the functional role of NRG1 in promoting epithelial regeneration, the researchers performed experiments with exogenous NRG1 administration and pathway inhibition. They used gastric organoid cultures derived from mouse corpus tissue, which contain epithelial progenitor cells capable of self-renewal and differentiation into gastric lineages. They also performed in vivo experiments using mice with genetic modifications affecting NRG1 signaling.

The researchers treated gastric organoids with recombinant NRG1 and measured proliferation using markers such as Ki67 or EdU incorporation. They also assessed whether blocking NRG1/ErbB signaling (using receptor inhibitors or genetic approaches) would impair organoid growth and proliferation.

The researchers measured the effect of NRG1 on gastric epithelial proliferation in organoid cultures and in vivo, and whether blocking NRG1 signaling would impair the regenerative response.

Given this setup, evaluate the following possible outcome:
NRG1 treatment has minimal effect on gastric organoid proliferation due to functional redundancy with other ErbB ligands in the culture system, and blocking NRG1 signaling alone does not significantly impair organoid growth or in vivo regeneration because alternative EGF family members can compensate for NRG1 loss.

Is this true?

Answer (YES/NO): NO